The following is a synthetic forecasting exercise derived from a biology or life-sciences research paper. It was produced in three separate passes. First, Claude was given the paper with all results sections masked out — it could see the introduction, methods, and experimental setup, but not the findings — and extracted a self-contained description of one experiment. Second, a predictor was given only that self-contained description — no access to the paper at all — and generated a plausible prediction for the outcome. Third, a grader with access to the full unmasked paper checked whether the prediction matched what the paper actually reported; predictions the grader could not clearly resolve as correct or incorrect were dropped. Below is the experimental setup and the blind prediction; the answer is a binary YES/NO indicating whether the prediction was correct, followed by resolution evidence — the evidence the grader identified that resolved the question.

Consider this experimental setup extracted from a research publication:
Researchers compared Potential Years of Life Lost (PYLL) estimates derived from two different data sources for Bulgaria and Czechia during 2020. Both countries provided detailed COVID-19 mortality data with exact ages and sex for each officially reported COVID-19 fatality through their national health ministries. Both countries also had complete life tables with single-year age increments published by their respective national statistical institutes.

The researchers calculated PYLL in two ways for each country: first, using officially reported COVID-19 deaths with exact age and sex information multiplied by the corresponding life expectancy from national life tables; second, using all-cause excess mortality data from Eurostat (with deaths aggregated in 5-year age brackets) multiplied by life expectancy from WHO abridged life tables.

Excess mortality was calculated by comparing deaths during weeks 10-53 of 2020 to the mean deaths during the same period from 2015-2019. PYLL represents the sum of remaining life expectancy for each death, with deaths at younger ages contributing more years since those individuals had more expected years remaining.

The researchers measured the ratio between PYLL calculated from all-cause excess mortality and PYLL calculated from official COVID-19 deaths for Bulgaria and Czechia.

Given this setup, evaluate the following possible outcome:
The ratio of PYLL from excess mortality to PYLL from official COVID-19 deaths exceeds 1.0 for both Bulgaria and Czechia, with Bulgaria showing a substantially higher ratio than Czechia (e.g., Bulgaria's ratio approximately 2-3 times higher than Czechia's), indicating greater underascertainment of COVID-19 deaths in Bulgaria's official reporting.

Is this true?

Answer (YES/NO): NO